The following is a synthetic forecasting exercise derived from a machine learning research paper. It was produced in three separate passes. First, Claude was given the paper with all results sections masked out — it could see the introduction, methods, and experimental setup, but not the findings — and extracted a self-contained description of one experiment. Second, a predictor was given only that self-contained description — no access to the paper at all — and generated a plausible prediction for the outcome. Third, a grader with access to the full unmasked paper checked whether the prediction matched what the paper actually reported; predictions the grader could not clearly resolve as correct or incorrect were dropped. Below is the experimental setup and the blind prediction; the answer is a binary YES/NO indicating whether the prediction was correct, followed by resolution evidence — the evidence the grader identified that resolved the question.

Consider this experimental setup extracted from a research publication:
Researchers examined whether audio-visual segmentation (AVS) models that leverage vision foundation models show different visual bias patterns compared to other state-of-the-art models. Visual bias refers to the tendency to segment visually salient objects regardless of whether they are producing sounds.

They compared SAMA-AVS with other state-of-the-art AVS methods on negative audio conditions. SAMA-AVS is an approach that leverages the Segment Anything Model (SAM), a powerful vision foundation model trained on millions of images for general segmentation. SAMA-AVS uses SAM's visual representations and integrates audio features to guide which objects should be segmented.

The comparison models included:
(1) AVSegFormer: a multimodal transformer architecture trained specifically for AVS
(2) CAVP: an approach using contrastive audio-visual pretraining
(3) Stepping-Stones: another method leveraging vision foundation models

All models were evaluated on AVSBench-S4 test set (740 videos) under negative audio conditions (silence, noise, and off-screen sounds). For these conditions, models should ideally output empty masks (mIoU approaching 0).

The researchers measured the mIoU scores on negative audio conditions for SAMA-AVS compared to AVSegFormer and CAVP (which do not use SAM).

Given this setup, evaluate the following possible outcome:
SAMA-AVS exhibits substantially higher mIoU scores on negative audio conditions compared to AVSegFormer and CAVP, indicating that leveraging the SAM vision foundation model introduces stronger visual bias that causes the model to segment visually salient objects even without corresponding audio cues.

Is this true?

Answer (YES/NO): NO